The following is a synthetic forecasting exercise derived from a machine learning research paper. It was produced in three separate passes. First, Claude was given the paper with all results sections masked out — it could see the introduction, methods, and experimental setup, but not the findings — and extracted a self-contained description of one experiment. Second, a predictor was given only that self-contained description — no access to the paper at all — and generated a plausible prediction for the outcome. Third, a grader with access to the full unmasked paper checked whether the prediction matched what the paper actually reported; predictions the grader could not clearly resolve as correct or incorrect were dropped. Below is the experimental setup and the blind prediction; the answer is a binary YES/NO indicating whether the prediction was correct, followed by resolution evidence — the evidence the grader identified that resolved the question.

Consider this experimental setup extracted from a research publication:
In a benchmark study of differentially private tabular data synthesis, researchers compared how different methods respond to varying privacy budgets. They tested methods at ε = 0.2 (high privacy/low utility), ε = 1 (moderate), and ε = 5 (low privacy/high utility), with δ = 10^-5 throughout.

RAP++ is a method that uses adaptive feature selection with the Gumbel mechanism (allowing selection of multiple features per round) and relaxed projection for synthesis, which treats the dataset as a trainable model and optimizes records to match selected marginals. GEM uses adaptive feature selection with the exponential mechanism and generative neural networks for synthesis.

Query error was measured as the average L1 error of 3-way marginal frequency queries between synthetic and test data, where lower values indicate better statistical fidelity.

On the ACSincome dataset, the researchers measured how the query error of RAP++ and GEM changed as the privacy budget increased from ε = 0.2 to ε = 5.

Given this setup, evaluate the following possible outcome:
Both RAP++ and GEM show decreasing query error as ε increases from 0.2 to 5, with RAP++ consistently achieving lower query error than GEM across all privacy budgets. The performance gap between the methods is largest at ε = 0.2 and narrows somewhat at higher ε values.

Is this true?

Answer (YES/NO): NO